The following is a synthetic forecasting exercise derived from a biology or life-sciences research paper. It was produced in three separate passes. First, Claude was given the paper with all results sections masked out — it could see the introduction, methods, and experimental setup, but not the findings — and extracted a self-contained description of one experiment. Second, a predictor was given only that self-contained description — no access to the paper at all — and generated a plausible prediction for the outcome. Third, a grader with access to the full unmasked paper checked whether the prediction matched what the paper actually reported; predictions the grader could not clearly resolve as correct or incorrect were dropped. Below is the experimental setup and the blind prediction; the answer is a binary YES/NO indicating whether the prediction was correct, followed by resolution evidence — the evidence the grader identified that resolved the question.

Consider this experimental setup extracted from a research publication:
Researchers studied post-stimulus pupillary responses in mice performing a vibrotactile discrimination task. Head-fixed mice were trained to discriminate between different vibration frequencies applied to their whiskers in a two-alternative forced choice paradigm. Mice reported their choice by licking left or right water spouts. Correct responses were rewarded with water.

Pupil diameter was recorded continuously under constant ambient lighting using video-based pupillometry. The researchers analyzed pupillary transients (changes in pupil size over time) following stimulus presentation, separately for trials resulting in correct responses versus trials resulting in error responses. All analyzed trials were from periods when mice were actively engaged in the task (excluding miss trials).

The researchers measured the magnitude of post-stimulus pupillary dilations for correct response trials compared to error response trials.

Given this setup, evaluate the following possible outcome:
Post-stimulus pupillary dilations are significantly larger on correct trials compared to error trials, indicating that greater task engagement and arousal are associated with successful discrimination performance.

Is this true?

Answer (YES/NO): YES